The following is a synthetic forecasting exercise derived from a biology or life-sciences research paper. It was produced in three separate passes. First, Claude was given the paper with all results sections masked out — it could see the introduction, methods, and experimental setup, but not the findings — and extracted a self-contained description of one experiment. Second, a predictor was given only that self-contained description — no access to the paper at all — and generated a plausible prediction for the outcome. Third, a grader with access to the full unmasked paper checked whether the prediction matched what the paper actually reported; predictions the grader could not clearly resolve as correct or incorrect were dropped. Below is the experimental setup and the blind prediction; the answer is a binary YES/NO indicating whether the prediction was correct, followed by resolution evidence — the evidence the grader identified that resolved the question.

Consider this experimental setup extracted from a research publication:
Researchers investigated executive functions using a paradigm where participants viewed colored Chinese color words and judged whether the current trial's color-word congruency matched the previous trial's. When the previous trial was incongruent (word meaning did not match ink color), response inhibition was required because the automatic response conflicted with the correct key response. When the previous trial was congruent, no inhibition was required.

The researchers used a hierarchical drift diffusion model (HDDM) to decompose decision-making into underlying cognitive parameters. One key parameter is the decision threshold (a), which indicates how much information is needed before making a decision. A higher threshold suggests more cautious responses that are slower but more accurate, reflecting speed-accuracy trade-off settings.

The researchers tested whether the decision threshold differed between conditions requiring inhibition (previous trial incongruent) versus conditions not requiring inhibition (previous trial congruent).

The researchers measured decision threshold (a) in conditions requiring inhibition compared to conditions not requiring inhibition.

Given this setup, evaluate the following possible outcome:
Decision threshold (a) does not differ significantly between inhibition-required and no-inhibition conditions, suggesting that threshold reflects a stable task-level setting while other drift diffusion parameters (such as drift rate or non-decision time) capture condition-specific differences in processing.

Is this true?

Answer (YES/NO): YES